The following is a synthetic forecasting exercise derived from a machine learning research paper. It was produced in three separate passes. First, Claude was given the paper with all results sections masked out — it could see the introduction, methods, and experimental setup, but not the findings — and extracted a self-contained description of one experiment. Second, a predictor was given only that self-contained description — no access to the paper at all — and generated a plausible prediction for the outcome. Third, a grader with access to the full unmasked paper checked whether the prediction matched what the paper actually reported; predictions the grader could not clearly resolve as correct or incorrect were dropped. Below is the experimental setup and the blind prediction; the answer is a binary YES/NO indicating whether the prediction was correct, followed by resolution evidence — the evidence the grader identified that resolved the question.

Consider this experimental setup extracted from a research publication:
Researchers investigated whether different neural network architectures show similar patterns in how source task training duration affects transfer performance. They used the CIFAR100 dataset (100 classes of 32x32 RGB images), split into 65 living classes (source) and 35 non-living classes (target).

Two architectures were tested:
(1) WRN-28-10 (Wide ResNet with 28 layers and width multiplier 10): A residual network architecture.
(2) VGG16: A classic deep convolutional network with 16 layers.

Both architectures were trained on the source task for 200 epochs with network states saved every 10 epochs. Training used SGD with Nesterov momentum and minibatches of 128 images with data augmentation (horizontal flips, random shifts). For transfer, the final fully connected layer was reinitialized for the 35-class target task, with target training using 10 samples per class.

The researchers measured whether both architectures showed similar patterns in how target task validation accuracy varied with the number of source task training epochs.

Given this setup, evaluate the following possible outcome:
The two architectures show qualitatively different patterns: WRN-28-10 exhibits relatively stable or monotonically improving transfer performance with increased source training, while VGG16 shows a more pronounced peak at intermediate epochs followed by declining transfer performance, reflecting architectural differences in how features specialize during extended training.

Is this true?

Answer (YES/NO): NO